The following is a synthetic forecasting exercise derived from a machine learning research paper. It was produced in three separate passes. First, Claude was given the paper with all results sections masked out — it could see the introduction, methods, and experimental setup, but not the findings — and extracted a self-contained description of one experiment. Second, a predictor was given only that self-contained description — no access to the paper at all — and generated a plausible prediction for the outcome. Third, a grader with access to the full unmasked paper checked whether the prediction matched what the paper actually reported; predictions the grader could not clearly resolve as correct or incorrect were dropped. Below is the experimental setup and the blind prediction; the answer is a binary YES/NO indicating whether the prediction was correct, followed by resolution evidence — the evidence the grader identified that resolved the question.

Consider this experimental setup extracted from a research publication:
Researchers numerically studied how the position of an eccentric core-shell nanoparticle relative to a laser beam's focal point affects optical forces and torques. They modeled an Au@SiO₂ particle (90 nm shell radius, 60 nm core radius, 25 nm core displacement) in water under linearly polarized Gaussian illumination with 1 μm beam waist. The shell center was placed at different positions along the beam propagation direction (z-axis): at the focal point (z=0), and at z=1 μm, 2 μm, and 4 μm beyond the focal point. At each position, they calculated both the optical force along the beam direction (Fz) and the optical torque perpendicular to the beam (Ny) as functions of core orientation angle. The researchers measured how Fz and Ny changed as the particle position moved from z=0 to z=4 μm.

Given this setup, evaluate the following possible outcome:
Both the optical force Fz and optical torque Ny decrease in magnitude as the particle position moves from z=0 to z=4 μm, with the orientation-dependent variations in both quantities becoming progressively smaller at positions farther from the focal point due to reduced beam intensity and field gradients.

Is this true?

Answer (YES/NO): NO